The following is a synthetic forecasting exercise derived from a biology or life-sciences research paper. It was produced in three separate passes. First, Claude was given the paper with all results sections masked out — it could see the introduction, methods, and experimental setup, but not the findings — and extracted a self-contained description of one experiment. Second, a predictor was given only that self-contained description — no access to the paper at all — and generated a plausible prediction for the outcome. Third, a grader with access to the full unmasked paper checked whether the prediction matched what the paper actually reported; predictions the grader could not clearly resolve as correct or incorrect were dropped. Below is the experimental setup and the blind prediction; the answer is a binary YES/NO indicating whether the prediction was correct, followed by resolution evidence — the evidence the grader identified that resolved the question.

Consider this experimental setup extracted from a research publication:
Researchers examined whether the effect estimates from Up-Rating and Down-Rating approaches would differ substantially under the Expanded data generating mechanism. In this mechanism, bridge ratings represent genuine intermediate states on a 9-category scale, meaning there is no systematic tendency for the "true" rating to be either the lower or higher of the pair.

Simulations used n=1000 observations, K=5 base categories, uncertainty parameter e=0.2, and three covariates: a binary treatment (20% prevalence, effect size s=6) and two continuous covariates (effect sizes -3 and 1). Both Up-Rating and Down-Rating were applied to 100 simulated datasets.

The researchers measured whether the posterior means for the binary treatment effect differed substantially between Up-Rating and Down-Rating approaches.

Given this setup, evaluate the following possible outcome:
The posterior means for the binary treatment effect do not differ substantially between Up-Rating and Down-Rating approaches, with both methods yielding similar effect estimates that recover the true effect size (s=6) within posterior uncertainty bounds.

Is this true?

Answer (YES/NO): YES